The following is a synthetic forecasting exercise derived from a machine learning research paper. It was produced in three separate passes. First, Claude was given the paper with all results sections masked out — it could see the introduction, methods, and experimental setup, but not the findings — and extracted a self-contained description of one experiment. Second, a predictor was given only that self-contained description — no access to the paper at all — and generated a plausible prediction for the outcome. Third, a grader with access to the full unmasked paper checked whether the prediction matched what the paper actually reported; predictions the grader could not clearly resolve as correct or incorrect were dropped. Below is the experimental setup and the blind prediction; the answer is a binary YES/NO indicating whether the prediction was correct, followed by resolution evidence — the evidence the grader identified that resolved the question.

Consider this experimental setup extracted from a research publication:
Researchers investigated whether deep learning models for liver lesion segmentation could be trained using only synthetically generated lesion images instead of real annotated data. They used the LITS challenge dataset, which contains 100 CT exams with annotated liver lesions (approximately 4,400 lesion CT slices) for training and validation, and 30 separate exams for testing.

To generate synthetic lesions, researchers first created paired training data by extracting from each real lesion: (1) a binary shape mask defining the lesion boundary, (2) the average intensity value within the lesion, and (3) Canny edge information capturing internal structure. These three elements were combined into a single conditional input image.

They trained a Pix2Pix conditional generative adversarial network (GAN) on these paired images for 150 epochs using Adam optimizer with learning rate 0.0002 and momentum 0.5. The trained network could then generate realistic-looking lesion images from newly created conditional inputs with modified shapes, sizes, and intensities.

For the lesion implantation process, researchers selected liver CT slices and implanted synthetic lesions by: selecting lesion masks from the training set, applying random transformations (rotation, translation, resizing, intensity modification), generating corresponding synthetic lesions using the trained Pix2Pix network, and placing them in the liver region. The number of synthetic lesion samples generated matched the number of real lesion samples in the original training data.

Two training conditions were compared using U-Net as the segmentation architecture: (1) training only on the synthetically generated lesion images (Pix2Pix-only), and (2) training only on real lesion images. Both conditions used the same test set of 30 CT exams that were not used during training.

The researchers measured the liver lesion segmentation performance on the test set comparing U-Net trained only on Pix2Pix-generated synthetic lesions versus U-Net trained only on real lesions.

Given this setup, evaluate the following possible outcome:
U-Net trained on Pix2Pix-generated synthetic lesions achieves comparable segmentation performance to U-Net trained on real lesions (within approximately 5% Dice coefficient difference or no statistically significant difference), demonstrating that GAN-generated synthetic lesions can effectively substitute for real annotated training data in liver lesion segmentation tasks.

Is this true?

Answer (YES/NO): NO